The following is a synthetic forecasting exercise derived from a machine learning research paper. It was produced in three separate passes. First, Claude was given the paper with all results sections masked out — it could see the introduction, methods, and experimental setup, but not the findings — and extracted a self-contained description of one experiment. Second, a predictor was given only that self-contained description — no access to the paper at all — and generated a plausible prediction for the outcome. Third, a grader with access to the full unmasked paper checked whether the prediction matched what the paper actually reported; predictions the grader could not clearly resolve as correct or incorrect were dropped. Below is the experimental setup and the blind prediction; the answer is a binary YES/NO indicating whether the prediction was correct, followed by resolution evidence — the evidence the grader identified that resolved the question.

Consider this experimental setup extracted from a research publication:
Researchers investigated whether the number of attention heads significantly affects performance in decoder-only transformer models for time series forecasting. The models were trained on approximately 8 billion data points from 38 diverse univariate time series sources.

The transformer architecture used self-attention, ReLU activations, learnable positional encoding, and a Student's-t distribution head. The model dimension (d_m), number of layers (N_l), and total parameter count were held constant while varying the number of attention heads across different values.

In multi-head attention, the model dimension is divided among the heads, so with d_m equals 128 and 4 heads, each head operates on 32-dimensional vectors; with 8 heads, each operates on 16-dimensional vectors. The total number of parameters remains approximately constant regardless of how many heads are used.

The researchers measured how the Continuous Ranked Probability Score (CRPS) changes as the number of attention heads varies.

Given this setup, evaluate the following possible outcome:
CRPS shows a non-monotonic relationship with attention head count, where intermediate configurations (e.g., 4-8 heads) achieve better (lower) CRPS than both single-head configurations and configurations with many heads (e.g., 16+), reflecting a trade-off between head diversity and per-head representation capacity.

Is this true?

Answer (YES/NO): NO